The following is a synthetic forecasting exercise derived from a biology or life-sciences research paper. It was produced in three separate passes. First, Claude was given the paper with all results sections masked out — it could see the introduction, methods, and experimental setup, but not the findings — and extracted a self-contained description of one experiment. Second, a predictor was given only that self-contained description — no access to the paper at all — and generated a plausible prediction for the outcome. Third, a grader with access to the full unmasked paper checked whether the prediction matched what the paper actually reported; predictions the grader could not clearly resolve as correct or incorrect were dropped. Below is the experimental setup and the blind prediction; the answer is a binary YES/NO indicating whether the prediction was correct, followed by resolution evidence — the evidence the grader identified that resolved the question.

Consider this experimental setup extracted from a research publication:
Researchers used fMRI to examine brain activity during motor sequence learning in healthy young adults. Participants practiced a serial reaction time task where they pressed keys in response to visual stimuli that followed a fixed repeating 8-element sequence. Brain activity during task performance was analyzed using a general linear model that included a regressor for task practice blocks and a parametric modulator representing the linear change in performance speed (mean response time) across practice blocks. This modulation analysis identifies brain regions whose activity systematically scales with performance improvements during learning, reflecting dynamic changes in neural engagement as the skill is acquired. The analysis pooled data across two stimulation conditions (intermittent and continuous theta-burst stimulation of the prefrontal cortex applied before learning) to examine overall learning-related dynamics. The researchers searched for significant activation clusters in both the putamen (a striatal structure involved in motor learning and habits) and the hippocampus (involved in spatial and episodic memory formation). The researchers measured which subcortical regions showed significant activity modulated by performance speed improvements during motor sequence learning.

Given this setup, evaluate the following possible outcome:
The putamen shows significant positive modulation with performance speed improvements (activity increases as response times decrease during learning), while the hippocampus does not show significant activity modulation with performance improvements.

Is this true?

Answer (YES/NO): YES